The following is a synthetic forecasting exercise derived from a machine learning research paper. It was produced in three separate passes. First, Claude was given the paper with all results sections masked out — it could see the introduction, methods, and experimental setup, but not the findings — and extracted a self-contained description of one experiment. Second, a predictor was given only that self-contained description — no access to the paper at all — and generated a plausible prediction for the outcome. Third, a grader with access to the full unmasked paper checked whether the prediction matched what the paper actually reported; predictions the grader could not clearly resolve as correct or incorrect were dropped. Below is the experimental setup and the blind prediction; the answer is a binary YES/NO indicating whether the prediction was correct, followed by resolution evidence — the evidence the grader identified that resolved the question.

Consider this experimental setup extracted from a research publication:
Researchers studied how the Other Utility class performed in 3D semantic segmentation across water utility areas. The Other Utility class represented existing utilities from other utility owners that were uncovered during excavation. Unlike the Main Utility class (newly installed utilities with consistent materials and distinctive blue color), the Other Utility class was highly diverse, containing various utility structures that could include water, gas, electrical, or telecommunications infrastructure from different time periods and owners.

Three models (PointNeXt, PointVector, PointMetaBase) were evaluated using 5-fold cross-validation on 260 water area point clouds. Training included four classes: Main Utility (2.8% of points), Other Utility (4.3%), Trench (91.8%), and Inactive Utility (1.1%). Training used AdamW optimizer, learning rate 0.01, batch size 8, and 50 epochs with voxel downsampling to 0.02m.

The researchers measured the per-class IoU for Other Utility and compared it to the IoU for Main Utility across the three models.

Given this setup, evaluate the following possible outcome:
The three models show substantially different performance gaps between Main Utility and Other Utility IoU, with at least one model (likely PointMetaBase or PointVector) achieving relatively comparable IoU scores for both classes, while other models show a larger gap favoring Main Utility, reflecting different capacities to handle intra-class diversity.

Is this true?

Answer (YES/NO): YES